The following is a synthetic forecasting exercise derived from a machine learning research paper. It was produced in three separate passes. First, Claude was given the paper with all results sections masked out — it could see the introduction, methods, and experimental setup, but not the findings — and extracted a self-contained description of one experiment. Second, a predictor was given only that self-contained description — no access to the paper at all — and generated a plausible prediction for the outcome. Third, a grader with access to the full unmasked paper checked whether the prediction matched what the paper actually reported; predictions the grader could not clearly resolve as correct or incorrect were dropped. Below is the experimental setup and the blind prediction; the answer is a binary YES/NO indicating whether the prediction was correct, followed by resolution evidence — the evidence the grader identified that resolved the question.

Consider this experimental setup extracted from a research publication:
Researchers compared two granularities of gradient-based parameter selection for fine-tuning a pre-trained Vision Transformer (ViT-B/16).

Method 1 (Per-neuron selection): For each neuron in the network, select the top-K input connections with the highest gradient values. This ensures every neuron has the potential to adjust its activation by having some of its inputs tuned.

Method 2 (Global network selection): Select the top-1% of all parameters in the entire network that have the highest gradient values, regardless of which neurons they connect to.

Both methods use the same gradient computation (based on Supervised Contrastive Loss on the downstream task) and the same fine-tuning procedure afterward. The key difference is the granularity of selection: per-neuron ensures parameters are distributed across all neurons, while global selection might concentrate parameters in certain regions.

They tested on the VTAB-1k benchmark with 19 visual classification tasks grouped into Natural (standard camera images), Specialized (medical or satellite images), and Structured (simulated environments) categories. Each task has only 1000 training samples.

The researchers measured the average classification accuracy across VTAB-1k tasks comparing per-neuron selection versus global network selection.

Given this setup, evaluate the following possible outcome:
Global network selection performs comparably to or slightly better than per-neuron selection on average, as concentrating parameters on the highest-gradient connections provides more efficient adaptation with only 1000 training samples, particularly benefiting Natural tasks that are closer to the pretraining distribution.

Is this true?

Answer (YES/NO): NO